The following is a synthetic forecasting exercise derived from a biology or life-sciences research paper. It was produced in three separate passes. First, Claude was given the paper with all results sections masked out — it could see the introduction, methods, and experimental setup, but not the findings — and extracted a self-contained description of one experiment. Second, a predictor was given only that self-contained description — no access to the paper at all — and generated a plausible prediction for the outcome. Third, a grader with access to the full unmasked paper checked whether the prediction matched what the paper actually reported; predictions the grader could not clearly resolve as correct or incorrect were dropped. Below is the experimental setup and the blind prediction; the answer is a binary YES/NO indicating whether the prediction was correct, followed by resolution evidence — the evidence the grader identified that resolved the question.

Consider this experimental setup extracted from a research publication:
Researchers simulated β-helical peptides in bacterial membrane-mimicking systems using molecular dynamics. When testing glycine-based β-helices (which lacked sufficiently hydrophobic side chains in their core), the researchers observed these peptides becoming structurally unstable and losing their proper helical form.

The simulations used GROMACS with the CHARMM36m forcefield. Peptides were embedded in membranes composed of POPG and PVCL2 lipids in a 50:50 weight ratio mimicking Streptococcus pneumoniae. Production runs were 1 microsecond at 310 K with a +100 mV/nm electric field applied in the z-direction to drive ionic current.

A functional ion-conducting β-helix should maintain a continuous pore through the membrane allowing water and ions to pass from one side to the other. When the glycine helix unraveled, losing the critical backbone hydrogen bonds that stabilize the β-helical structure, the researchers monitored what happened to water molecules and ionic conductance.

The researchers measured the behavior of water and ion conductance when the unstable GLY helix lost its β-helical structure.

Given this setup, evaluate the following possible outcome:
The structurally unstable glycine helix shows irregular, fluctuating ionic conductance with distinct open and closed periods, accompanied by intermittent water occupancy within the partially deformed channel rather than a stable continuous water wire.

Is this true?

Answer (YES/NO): NO